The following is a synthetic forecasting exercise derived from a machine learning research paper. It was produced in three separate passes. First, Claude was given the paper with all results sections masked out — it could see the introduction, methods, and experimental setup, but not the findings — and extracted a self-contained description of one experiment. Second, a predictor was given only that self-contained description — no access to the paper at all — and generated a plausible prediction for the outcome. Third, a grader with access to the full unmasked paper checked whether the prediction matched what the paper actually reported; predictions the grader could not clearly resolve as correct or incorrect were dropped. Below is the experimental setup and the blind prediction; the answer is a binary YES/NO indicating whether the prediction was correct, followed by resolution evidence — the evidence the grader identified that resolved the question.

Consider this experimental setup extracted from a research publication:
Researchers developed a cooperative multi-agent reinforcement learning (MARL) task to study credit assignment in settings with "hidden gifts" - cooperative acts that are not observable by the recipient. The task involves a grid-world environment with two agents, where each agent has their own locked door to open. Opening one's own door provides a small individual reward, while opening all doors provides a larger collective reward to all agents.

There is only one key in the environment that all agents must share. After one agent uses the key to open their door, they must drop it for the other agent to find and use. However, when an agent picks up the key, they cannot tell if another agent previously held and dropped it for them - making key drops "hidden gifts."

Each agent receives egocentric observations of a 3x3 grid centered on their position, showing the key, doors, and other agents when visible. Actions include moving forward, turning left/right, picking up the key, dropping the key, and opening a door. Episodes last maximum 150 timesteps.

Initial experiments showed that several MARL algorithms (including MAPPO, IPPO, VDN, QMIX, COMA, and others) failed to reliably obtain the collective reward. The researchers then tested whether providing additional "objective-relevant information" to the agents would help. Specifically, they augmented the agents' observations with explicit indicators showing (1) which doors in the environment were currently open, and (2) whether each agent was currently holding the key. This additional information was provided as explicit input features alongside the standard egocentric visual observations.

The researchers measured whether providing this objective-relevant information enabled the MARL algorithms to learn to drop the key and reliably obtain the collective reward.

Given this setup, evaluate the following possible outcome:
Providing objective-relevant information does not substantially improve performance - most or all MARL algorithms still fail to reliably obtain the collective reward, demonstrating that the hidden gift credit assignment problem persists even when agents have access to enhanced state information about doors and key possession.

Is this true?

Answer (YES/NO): YES